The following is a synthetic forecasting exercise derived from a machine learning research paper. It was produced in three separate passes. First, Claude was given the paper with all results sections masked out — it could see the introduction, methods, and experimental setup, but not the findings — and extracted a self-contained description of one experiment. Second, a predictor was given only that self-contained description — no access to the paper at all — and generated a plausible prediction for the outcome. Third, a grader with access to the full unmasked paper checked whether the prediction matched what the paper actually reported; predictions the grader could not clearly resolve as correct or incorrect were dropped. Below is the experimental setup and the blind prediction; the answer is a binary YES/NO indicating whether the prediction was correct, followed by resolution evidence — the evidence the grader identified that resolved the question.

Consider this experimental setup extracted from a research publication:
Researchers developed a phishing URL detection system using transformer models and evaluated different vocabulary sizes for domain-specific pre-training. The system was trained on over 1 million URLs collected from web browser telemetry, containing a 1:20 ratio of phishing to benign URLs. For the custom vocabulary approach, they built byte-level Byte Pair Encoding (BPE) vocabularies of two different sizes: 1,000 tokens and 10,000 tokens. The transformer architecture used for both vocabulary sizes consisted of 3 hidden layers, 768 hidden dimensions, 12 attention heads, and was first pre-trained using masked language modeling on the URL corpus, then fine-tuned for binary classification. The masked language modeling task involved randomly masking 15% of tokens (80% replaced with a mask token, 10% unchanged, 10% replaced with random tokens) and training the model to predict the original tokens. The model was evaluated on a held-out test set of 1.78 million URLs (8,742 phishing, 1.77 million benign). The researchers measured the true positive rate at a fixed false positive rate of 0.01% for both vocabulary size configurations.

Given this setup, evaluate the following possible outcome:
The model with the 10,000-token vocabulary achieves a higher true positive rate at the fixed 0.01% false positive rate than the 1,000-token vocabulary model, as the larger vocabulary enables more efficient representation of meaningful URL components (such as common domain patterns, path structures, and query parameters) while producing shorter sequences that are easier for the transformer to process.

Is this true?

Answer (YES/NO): NO